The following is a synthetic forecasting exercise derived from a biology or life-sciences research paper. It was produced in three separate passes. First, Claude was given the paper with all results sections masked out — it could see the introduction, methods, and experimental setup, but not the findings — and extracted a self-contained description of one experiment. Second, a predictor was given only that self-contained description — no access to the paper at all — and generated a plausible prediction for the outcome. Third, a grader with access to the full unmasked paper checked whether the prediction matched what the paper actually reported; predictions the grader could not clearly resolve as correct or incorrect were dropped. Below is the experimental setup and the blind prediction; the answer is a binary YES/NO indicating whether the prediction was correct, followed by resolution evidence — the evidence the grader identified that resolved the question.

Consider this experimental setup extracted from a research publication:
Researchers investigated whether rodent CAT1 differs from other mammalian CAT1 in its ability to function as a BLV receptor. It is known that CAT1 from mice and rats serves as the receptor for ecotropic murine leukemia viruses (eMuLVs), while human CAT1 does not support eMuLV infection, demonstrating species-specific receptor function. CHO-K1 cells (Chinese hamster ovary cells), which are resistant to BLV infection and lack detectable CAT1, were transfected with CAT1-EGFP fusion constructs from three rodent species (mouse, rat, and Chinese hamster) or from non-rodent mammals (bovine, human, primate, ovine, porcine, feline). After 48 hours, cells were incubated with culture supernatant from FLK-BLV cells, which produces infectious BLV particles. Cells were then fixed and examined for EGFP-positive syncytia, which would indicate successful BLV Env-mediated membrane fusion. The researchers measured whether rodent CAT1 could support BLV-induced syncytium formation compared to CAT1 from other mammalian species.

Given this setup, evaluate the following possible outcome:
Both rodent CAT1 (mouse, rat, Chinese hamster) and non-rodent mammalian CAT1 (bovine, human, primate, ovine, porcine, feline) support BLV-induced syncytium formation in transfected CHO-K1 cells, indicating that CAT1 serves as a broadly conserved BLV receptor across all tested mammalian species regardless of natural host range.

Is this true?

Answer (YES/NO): YES